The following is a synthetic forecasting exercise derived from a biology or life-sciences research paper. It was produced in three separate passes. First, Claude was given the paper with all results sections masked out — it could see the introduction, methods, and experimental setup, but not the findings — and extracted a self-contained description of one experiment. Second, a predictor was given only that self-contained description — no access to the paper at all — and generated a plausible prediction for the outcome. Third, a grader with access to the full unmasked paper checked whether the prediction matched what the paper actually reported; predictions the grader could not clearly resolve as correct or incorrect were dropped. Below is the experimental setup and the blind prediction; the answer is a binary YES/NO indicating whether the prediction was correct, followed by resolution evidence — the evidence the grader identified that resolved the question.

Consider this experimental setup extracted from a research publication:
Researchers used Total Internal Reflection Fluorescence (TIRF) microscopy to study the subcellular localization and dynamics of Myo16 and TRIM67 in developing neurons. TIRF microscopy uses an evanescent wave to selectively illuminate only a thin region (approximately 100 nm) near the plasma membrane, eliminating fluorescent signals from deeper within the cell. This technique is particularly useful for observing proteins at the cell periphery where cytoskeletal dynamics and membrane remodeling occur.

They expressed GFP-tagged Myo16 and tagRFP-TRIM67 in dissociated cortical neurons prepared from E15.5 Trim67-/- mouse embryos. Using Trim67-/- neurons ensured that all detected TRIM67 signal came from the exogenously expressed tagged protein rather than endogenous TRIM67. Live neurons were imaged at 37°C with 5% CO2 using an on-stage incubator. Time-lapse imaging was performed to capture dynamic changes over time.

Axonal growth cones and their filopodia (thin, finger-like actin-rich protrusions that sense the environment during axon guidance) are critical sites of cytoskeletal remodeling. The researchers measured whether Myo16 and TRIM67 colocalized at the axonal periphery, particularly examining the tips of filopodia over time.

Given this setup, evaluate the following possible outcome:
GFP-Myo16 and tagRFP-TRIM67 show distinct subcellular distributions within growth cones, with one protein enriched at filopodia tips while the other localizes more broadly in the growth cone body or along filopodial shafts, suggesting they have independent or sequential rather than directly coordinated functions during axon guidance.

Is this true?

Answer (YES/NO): NO